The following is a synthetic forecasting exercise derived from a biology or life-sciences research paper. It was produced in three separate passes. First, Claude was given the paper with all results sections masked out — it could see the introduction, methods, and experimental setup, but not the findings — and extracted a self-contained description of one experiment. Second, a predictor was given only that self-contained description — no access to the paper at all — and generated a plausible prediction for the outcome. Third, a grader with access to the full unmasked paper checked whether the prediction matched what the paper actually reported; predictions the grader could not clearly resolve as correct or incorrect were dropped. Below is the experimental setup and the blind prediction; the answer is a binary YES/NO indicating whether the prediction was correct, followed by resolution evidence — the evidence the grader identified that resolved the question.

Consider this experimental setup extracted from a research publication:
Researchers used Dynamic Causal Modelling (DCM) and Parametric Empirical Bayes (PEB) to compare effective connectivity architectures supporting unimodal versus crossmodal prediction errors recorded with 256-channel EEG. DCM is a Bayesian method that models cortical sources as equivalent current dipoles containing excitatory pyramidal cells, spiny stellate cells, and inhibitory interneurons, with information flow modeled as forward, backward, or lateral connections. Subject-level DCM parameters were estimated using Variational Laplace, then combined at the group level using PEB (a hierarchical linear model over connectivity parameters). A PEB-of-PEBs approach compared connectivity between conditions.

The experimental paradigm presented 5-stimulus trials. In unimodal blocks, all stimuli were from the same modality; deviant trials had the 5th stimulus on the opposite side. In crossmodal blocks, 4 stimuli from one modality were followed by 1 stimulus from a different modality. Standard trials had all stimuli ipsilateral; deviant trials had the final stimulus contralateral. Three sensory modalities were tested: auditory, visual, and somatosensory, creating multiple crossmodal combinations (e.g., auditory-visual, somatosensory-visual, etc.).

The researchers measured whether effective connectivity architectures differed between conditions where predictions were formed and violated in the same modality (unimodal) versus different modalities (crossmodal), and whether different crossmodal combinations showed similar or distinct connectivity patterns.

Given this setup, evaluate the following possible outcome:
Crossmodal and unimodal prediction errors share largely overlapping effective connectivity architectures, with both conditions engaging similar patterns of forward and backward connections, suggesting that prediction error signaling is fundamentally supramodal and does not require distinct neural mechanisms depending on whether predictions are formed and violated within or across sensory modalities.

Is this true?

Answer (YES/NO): NO